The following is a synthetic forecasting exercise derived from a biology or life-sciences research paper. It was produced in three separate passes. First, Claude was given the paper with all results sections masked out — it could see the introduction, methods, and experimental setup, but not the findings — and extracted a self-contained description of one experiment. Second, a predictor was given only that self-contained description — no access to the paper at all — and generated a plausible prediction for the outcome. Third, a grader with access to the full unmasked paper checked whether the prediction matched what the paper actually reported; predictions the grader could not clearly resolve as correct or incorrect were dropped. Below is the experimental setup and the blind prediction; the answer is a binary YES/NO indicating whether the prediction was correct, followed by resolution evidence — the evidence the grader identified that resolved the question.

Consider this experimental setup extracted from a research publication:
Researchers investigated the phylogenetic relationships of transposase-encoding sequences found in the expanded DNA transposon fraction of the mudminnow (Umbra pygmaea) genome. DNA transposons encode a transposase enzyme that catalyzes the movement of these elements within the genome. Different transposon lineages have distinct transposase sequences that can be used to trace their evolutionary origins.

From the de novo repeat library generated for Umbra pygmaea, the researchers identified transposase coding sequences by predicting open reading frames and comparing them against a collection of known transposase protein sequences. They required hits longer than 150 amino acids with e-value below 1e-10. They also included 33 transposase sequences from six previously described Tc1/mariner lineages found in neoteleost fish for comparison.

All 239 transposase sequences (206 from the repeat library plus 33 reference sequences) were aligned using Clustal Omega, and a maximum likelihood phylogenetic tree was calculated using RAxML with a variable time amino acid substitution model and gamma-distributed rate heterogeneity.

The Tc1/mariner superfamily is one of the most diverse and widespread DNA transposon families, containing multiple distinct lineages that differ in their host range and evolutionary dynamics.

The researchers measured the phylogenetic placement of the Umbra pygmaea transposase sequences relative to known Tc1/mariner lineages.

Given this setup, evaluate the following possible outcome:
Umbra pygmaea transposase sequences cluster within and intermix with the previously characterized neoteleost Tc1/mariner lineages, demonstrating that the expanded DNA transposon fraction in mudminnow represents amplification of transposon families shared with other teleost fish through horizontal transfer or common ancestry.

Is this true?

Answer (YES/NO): YES